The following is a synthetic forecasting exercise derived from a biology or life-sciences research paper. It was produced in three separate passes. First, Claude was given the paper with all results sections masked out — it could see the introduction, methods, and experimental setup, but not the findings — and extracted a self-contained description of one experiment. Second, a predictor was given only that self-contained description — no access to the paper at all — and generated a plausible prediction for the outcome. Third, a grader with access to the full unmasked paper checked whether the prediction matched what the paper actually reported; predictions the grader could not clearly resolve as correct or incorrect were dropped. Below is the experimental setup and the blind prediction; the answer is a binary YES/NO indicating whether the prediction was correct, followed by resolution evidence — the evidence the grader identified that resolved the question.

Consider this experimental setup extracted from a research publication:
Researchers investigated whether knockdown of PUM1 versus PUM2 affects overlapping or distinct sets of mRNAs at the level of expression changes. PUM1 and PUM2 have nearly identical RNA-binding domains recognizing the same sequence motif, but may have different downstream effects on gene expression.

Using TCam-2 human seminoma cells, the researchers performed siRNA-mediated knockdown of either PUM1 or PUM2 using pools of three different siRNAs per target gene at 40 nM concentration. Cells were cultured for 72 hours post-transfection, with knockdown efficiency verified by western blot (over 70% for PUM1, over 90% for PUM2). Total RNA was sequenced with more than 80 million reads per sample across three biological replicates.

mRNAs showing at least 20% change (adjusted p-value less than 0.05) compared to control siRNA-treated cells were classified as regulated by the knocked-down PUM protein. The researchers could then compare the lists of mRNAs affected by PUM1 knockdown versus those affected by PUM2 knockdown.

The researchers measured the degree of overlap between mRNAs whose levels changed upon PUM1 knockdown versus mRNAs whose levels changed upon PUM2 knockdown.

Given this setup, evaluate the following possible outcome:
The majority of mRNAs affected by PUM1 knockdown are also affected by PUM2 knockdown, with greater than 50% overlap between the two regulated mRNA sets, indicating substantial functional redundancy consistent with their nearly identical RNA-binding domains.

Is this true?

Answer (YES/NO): YES